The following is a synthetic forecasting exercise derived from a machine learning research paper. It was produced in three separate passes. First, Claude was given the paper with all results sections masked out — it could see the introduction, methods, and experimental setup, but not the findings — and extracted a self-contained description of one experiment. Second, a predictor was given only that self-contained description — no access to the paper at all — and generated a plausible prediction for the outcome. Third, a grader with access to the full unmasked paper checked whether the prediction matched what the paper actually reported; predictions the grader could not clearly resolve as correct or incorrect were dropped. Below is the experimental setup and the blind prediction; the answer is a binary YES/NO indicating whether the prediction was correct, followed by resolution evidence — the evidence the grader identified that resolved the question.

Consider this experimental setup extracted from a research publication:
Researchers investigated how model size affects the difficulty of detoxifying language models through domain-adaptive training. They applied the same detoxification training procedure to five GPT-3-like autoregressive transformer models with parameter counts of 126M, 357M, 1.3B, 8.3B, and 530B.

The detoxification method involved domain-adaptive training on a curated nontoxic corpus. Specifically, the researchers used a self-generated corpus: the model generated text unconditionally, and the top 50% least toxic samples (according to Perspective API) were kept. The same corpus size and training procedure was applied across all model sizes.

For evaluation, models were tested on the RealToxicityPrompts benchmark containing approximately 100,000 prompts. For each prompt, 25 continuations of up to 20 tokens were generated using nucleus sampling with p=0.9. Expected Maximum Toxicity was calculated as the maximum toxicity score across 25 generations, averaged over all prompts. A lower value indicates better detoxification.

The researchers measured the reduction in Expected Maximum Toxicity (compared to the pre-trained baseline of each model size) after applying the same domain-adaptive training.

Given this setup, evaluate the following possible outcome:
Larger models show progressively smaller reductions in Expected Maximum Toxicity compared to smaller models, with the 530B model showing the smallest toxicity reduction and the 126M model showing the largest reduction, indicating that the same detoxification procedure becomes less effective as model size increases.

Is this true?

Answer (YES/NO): YES